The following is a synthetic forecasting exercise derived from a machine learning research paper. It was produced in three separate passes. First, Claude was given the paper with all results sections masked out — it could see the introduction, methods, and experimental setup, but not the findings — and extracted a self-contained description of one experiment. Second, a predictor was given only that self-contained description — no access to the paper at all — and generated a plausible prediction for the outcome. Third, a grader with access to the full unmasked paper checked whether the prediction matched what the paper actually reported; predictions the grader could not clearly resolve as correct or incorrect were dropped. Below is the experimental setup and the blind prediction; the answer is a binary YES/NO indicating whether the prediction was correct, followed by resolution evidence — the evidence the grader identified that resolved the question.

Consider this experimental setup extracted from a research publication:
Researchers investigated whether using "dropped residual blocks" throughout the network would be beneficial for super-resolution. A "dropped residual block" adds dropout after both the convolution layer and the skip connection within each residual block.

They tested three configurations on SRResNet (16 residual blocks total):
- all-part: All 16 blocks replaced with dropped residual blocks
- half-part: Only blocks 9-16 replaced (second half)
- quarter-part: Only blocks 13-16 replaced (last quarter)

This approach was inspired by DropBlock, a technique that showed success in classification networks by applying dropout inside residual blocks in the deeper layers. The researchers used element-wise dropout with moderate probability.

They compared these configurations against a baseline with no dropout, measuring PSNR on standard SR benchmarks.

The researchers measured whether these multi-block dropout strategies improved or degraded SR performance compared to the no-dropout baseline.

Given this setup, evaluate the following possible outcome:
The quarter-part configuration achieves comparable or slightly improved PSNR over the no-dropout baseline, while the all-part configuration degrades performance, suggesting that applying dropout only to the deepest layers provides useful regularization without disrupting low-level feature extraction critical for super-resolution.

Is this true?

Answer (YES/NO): NO